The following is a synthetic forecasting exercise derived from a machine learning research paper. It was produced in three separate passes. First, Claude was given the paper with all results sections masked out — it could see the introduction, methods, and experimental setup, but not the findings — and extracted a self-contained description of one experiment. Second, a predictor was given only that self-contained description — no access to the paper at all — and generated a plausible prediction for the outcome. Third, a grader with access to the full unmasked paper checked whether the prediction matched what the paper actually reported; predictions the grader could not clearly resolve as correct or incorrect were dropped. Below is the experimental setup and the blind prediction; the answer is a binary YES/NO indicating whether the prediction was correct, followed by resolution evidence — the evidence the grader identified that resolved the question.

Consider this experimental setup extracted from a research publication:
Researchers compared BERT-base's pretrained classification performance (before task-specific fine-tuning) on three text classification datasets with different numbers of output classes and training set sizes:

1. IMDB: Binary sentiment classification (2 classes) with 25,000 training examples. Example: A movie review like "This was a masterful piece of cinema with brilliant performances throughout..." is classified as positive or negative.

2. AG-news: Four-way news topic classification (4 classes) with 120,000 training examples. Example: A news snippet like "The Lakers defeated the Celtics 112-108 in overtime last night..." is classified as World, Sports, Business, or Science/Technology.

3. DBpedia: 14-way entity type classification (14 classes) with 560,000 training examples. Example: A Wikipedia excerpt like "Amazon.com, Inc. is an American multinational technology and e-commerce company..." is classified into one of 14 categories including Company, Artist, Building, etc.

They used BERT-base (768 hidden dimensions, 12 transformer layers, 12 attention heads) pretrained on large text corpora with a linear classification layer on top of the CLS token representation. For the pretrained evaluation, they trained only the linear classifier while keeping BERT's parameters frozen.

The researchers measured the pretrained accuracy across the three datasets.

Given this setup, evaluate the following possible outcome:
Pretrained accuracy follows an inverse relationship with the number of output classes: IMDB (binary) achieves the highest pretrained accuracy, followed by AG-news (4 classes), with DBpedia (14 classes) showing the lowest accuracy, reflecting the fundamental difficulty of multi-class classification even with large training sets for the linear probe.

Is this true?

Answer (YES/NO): NO